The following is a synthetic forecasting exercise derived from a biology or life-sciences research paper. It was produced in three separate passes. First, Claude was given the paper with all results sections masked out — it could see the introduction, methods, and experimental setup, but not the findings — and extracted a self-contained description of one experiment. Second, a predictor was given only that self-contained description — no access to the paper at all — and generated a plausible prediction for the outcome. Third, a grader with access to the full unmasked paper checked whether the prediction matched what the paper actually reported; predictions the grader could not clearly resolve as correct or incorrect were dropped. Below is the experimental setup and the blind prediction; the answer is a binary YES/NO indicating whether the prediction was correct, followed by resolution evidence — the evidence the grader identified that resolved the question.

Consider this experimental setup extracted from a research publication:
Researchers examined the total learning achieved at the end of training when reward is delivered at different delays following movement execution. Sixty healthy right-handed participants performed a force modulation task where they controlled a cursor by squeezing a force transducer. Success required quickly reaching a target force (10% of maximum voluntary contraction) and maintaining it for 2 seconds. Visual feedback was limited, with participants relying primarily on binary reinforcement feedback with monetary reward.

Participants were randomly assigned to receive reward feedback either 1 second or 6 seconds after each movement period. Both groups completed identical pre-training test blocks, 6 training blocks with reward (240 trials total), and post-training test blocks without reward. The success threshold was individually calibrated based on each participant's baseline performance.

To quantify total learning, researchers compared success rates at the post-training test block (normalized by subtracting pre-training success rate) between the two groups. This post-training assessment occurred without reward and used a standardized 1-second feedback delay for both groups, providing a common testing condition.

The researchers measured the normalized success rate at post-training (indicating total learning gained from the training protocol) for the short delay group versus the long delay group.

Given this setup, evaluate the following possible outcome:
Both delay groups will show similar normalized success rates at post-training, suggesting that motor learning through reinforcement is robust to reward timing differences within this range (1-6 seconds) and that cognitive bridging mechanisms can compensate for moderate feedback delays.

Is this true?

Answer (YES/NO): YES